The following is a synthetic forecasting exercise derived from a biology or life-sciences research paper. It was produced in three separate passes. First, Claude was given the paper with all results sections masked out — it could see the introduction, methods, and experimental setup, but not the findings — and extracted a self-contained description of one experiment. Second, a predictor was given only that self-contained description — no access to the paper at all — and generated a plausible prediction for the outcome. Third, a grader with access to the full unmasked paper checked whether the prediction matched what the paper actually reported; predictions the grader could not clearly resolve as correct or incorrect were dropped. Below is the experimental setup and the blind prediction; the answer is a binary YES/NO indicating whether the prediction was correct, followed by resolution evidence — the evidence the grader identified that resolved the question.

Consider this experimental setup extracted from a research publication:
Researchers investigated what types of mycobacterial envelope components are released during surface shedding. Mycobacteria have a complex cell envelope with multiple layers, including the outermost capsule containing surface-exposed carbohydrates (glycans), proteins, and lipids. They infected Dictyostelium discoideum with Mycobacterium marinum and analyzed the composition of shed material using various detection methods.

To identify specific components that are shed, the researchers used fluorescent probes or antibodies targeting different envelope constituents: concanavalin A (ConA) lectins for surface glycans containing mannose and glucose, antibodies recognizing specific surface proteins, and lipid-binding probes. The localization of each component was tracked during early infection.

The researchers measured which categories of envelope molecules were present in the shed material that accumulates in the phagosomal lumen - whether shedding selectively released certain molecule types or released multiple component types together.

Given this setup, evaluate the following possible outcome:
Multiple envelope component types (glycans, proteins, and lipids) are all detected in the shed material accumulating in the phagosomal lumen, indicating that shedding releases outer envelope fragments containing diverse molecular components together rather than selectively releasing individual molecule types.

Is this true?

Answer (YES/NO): YES